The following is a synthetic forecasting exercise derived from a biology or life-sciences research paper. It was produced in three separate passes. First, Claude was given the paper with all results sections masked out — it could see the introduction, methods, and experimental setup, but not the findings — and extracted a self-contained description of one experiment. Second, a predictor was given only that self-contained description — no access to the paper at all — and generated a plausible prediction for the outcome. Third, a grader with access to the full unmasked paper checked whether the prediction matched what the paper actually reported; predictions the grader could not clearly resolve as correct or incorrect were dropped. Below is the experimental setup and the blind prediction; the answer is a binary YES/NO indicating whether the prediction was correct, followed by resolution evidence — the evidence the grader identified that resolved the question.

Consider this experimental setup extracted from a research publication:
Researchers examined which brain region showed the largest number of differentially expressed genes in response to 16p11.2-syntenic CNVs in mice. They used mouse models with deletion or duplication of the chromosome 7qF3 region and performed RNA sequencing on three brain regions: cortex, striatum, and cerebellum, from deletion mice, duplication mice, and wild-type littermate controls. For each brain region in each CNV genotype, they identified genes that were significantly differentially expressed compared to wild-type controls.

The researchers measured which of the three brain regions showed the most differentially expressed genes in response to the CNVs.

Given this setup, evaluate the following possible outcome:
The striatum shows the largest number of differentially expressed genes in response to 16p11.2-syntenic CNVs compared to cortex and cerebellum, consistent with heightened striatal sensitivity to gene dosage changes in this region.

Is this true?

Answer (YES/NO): NO